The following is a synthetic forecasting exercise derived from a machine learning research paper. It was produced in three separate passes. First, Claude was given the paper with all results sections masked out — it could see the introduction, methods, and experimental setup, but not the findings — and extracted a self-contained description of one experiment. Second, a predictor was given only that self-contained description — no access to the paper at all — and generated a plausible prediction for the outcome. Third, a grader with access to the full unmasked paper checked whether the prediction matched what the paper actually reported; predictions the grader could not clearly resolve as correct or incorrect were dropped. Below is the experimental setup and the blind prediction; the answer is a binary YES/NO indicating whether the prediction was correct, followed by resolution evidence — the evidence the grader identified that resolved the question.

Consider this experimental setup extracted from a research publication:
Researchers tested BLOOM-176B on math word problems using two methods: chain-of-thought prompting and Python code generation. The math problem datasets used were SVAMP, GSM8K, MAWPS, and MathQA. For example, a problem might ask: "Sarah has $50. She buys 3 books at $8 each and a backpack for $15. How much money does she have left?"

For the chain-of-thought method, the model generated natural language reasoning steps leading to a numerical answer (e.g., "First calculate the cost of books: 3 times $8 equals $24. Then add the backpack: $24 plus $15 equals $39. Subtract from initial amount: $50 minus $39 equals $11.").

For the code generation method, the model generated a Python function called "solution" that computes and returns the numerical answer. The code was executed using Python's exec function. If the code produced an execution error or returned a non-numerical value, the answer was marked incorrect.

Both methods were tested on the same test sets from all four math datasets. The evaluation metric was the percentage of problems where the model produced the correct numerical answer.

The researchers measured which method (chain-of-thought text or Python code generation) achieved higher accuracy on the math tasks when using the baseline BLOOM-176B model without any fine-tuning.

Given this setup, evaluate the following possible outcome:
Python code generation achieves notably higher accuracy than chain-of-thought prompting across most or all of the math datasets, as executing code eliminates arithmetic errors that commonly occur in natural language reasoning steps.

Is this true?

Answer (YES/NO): YES